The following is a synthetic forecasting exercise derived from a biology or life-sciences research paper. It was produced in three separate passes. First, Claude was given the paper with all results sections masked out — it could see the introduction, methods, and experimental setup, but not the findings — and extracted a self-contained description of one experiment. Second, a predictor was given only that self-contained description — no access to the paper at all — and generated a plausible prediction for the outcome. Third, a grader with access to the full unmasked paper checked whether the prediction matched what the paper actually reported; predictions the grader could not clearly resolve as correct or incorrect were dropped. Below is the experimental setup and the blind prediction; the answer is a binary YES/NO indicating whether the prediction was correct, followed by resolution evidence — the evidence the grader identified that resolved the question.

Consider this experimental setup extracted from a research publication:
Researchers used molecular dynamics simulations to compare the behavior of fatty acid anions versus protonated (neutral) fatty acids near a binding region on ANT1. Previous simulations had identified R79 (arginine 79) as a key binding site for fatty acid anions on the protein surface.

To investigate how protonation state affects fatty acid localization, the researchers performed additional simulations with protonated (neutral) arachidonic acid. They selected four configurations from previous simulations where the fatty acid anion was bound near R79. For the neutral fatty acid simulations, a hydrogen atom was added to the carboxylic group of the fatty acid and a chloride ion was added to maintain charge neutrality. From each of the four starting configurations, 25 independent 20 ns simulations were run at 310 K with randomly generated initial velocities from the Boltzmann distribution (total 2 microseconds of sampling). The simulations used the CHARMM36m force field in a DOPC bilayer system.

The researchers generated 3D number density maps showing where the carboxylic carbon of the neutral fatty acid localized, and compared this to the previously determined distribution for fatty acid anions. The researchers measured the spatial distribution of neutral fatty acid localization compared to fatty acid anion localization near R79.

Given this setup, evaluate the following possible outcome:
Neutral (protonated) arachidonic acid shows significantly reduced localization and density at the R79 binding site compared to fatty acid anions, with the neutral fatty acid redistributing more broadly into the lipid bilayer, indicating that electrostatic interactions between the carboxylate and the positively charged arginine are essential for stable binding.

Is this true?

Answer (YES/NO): YES